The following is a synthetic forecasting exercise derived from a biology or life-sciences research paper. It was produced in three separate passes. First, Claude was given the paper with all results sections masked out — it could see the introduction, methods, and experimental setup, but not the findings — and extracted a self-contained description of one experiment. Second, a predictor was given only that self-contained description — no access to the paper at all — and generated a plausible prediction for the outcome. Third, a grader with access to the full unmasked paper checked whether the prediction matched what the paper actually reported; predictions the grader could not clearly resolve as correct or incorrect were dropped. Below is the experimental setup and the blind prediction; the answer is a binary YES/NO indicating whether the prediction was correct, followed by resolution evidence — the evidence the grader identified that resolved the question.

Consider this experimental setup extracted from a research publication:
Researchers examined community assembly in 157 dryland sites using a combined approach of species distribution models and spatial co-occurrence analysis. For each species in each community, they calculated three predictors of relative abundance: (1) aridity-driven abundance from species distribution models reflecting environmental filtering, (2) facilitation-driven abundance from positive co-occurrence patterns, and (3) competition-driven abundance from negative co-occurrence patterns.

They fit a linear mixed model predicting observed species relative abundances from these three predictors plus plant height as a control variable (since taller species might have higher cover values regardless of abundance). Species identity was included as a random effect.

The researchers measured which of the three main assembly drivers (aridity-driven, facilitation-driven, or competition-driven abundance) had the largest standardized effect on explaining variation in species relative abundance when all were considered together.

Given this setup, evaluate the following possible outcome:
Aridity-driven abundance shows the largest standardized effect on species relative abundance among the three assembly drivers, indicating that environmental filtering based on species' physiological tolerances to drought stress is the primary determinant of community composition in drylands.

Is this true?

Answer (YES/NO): NO